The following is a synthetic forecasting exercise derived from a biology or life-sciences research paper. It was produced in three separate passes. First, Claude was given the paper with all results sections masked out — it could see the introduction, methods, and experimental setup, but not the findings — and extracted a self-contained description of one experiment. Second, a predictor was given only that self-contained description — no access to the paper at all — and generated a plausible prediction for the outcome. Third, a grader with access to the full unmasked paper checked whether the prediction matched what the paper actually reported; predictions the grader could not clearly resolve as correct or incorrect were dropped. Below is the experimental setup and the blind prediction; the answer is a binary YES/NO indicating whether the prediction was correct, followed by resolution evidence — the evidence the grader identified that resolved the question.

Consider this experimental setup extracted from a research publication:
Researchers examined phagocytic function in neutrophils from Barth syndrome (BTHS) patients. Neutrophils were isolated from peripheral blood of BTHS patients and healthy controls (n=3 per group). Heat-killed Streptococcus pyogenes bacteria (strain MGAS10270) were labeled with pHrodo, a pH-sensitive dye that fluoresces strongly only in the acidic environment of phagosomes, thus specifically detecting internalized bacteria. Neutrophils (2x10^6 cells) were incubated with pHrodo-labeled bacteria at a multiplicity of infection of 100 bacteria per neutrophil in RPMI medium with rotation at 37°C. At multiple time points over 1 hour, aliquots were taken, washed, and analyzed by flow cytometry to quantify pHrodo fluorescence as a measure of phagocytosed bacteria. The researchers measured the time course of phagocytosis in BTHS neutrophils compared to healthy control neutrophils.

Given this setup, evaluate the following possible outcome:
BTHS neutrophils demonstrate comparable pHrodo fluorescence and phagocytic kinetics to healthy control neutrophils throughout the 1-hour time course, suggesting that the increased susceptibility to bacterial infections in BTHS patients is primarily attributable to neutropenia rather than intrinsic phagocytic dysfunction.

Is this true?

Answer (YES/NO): YES